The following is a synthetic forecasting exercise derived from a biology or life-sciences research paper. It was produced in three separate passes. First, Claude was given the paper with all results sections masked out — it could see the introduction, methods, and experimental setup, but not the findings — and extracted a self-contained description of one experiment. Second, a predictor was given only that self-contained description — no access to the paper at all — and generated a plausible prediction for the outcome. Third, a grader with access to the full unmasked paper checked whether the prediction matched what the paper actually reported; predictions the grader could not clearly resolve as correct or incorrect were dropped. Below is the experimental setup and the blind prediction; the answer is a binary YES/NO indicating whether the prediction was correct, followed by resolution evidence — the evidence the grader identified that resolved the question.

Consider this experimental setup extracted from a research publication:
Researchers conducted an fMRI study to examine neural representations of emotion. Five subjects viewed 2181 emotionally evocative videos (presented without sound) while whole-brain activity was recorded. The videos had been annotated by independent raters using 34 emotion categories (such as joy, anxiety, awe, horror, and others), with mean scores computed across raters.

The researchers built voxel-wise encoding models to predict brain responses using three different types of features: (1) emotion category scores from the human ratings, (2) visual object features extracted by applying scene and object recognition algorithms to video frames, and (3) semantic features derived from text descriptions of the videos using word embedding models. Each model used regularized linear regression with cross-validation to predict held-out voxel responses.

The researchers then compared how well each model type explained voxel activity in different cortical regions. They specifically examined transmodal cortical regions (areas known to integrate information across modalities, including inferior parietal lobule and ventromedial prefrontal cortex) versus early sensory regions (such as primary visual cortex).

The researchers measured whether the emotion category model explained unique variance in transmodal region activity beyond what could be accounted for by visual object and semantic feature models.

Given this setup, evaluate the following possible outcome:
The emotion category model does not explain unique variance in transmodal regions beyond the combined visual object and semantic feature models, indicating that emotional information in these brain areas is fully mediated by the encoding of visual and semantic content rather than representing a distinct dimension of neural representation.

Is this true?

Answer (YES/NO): NO